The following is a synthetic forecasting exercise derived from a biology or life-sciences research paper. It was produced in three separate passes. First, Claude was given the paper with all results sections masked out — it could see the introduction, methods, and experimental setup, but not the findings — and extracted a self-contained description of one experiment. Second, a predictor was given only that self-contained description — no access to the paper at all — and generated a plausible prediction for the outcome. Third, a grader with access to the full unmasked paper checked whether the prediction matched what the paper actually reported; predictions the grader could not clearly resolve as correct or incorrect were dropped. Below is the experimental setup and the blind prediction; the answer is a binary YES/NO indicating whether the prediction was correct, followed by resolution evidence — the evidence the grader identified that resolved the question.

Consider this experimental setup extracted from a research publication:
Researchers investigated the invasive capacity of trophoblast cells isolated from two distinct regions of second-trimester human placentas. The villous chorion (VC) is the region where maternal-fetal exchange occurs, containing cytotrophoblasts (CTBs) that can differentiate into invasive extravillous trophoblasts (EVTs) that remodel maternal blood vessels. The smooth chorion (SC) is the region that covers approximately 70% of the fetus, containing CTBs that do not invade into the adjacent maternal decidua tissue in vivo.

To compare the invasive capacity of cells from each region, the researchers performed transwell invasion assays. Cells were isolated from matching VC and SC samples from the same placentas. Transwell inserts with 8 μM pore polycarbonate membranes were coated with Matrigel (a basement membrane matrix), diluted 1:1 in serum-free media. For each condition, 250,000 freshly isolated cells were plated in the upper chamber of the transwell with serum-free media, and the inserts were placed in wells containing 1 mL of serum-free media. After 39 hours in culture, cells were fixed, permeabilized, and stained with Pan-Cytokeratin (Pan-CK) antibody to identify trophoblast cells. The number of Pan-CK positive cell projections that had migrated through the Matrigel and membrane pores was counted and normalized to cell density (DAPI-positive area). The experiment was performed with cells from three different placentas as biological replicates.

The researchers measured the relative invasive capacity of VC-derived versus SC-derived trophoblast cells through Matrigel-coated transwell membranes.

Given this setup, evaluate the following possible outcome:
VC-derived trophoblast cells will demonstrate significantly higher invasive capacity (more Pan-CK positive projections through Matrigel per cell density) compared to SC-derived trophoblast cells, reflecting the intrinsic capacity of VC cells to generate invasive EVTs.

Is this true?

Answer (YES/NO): YES